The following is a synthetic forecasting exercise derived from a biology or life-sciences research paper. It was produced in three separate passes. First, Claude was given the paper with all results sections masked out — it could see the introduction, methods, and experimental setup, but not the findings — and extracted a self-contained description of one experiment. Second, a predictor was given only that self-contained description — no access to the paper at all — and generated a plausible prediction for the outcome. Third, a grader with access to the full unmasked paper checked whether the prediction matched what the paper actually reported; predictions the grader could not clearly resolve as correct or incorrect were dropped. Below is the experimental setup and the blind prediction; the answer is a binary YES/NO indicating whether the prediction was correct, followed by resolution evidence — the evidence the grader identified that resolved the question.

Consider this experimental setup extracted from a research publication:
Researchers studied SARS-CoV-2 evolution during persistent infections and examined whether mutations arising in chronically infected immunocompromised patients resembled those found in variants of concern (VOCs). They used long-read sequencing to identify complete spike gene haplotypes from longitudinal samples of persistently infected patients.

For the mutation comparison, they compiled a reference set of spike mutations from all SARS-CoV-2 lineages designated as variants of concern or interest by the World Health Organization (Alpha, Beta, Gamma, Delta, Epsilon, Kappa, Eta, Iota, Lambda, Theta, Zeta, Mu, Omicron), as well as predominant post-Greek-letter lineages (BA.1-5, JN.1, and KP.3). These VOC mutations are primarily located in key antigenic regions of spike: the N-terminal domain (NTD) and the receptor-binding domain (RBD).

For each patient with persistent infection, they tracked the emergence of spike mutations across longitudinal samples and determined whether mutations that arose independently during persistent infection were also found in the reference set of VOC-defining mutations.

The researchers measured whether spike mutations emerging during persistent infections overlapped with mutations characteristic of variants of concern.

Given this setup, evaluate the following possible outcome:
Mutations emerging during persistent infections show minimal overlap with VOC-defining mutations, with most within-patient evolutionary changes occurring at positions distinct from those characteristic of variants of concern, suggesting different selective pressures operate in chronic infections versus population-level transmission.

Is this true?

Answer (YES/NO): NO